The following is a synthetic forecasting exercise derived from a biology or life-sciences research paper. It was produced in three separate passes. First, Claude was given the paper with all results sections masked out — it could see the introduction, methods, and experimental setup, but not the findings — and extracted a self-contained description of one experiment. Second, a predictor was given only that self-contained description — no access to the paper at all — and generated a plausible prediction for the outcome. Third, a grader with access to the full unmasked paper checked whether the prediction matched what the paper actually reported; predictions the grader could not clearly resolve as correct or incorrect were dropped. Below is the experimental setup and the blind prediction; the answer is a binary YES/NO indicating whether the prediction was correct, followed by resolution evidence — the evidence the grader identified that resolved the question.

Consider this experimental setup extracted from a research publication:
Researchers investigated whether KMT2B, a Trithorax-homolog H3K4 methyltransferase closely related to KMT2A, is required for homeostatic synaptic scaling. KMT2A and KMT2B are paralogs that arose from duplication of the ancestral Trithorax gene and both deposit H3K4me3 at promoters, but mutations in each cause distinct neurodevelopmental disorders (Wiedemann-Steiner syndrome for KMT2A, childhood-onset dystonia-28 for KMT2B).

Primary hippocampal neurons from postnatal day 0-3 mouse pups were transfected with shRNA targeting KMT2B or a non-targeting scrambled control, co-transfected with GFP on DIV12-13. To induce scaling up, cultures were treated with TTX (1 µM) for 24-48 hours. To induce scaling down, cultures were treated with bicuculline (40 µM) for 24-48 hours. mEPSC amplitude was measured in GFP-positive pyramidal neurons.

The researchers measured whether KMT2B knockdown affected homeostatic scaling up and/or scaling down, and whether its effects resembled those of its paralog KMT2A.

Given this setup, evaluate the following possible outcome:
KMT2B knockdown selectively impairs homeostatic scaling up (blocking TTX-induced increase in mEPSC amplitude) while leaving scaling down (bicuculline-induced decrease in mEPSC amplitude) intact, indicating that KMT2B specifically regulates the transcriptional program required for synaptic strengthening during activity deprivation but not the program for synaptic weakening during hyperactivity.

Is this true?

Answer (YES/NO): NO